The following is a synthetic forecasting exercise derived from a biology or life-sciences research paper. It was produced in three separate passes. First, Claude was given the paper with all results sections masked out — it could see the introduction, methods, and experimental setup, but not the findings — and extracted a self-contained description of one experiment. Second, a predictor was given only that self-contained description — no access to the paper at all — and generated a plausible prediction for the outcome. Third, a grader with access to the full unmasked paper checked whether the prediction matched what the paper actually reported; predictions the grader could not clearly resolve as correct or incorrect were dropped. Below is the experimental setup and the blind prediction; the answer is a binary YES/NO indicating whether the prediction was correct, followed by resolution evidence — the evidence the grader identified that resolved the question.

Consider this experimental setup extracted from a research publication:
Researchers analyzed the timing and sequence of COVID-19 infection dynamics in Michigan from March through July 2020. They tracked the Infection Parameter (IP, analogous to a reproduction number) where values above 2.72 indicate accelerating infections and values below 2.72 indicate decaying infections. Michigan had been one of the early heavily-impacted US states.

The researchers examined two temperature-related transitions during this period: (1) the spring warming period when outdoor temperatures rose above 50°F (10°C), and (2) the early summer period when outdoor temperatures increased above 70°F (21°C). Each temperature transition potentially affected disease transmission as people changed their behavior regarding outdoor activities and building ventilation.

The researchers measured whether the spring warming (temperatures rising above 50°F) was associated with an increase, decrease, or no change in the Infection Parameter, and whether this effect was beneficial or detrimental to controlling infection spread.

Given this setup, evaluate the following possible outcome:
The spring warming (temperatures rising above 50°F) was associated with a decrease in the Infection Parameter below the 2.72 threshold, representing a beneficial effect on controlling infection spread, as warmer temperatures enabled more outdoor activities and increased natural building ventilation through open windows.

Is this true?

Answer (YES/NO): YES